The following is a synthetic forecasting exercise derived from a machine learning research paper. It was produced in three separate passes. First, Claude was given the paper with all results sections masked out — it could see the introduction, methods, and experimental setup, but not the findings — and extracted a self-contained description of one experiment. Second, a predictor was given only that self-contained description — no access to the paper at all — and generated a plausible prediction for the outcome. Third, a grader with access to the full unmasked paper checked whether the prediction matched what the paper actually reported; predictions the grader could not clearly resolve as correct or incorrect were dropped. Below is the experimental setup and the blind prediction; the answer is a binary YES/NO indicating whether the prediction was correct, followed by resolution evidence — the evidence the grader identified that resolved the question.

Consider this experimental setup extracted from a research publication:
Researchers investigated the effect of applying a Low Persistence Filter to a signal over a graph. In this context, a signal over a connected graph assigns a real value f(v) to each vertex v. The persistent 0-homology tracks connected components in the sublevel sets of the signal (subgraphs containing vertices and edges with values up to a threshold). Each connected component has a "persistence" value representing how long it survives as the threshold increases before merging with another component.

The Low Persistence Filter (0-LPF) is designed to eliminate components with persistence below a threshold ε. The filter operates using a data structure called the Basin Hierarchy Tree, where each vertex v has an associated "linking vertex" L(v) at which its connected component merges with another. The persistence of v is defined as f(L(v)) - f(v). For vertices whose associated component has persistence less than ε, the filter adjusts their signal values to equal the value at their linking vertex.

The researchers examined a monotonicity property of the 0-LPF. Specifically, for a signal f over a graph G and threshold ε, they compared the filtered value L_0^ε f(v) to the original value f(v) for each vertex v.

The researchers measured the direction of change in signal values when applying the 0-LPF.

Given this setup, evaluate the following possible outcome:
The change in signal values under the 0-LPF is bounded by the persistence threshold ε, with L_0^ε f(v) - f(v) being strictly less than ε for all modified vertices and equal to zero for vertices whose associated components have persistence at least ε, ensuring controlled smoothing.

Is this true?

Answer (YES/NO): YES